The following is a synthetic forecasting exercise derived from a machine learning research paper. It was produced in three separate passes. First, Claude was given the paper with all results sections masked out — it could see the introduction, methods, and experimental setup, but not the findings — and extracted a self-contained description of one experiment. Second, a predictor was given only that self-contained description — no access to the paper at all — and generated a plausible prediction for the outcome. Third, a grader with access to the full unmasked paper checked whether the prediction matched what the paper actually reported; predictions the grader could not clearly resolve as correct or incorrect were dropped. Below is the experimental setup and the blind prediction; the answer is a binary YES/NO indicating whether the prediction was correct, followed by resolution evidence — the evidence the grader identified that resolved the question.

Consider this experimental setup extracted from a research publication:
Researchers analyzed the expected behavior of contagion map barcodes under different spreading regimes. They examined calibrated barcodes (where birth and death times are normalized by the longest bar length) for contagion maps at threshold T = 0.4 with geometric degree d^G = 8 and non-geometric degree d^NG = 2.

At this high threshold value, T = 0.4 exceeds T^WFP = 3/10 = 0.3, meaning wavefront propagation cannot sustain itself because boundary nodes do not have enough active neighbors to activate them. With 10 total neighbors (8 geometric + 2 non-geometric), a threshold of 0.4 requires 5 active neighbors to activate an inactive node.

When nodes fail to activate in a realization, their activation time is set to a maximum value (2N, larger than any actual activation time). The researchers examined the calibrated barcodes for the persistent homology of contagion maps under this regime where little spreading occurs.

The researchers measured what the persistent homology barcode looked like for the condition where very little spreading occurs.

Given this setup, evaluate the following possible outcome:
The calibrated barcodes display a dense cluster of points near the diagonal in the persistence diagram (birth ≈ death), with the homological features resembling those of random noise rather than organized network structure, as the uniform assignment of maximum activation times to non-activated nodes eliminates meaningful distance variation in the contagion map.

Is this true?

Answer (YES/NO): YES